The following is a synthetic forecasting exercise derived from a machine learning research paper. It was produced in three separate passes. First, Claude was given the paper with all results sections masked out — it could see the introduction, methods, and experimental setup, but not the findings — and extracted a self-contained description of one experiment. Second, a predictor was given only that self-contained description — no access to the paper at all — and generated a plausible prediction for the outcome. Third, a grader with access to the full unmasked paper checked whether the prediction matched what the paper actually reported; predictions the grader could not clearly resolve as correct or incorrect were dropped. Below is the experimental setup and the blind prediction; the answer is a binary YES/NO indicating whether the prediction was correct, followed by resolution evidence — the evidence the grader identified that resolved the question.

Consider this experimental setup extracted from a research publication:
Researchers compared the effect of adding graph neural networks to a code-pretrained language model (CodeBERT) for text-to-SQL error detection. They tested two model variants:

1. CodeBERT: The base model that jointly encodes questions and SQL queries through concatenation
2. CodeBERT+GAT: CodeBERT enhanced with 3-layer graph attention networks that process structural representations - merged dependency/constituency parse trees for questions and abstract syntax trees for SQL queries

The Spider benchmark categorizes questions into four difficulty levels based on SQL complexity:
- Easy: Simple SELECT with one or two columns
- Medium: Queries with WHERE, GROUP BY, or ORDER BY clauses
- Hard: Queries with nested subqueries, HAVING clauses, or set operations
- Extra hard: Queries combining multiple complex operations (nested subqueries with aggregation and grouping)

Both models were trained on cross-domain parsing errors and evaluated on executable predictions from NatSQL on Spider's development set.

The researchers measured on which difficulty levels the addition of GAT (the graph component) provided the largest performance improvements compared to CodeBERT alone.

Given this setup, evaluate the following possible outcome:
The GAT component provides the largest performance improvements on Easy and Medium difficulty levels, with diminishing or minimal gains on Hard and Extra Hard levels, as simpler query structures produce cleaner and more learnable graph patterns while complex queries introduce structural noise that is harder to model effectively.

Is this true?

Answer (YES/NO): NO